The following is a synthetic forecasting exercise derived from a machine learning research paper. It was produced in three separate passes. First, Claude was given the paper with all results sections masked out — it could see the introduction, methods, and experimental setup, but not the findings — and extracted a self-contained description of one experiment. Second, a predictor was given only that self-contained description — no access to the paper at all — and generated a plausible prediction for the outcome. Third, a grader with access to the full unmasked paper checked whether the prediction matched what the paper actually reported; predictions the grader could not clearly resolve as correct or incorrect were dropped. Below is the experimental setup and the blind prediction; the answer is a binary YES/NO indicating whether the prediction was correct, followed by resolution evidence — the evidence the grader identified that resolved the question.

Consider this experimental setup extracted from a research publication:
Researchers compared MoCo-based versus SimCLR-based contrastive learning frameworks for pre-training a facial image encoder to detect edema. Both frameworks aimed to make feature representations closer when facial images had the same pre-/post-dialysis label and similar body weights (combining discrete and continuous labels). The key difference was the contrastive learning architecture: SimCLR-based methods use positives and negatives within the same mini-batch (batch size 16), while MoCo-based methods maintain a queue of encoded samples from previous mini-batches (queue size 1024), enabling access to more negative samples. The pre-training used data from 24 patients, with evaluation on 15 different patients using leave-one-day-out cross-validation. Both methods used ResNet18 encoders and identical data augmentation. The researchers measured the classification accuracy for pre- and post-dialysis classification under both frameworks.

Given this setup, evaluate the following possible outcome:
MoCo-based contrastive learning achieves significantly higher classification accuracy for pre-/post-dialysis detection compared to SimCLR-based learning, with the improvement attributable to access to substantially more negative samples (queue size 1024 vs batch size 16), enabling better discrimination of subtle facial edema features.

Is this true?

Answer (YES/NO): NO